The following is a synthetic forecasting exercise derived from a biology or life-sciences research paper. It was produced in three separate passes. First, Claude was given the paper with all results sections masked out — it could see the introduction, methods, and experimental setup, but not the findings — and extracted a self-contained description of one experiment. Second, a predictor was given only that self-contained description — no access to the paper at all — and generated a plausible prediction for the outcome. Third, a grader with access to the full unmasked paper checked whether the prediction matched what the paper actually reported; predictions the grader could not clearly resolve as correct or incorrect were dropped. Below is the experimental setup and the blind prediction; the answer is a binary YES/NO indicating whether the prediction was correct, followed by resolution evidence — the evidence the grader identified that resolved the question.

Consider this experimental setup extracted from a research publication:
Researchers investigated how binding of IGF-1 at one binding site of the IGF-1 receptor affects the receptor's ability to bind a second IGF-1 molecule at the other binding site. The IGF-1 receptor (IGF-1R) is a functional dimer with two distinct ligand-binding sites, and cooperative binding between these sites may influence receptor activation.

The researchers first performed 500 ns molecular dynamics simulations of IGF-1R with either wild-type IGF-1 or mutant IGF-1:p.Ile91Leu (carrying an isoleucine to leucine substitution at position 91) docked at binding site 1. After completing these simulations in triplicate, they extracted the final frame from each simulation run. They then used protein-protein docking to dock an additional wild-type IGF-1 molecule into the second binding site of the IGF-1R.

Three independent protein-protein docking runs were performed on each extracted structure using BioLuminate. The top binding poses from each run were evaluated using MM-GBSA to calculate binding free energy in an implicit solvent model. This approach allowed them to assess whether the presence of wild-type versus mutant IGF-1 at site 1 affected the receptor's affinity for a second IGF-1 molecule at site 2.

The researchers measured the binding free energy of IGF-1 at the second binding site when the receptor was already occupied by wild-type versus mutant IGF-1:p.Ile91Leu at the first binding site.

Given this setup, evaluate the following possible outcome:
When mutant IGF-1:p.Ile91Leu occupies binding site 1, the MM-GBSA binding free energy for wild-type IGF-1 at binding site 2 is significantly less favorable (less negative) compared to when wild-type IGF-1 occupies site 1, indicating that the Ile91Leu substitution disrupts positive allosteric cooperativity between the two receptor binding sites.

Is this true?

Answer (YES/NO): NO